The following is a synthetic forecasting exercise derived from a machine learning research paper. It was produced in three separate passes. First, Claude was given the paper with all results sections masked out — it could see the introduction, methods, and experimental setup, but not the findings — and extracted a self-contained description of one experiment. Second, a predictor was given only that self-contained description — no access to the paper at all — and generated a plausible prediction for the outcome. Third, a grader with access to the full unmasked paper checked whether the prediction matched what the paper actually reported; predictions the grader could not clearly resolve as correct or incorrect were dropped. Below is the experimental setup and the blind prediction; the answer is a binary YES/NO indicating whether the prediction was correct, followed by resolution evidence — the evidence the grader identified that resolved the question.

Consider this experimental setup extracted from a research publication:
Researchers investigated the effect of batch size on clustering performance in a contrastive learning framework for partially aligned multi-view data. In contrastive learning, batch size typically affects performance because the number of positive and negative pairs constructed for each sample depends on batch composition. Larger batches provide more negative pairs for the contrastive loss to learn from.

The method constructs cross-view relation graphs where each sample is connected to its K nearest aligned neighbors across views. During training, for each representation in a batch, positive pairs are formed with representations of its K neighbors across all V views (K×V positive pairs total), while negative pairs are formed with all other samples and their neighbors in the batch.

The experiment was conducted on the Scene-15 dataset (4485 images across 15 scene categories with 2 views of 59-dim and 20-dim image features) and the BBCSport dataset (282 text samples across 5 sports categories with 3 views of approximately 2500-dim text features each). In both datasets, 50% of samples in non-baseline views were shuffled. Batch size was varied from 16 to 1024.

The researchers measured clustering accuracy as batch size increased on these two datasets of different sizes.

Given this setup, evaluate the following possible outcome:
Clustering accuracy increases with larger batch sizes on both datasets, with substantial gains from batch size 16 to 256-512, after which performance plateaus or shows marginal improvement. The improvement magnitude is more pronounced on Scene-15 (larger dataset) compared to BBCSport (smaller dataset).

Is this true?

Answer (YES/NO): NO